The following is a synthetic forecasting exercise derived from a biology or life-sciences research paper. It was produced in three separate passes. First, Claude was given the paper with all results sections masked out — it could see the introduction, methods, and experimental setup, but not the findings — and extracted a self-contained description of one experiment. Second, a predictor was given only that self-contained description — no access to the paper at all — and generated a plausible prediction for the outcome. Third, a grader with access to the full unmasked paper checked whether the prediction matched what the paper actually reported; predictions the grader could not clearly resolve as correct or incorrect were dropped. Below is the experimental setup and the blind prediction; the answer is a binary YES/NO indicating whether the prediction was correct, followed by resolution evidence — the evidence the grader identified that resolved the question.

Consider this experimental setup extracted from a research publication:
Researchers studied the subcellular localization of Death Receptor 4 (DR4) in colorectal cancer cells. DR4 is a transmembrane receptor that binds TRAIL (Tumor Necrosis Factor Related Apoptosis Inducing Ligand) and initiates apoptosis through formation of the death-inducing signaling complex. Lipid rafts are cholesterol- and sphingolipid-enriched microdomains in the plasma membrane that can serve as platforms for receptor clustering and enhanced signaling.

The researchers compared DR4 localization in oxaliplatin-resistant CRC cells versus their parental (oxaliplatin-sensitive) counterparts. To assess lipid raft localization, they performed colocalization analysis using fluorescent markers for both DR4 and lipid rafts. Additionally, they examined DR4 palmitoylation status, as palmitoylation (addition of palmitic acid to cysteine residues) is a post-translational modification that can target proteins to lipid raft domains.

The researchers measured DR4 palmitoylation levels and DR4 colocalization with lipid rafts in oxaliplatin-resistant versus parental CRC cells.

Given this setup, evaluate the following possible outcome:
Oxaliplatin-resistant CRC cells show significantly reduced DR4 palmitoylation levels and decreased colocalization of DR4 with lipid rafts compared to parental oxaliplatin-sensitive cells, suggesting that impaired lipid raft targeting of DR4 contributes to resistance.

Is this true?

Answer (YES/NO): NO